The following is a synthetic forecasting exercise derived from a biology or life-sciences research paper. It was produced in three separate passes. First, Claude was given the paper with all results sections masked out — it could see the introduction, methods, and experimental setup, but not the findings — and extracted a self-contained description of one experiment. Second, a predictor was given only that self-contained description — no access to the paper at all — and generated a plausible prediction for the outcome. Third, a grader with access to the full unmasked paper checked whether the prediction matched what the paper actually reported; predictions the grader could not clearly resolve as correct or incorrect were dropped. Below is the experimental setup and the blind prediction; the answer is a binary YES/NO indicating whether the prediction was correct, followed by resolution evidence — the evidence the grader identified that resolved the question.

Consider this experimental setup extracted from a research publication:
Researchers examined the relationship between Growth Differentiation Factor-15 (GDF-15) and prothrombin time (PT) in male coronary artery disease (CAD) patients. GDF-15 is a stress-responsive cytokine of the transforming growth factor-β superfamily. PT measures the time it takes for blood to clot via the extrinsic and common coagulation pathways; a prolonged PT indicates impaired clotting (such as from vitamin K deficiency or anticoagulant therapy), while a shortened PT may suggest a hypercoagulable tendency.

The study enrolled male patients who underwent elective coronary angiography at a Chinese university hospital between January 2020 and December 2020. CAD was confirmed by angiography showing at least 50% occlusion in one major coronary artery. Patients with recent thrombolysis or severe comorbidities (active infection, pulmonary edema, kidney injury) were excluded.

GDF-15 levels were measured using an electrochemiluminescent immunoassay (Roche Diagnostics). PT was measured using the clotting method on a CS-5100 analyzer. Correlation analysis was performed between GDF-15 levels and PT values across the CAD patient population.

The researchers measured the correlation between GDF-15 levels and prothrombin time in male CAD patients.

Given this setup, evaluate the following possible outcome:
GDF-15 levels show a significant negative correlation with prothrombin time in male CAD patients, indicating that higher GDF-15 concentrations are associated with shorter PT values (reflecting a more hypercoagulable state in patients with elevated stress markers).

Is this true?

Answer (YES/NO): NO